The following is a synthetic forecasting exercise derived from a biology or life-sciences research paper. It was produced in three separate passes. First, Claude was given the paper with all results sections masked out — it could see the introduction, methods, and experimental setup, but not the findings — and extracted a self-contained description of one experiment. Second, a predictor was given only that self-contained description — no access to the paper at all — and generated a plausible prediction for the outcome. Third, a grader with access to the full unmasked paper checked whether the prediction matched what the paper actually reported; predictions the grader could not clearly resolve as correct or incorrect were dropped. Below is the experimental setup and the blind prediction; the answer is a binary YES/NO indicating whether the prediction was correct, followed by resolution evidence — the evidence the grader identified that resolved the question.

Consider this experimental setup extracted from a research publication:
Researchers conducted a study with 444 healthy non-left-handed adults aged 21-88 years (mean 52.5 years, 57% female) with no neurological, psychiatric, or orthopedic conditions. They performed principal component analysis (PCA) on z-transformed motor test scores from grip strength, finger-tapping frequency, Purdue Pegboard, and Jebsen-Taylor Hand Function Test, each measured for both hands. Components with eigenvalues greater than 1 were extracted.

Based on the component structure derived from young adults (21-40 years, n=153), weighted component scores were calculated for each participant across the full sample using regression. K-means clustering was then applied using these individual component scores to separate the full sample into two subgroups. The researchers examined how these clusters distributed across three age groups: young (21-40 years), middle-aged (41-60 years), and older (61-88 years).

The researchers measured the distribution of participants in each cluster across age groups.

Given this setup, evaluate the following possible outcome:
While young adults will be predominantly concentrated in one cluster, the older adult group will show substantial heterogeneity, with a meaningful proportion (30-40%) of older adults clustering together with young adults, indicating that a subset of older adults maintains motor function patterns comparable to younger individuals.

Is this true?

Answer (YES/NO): YES